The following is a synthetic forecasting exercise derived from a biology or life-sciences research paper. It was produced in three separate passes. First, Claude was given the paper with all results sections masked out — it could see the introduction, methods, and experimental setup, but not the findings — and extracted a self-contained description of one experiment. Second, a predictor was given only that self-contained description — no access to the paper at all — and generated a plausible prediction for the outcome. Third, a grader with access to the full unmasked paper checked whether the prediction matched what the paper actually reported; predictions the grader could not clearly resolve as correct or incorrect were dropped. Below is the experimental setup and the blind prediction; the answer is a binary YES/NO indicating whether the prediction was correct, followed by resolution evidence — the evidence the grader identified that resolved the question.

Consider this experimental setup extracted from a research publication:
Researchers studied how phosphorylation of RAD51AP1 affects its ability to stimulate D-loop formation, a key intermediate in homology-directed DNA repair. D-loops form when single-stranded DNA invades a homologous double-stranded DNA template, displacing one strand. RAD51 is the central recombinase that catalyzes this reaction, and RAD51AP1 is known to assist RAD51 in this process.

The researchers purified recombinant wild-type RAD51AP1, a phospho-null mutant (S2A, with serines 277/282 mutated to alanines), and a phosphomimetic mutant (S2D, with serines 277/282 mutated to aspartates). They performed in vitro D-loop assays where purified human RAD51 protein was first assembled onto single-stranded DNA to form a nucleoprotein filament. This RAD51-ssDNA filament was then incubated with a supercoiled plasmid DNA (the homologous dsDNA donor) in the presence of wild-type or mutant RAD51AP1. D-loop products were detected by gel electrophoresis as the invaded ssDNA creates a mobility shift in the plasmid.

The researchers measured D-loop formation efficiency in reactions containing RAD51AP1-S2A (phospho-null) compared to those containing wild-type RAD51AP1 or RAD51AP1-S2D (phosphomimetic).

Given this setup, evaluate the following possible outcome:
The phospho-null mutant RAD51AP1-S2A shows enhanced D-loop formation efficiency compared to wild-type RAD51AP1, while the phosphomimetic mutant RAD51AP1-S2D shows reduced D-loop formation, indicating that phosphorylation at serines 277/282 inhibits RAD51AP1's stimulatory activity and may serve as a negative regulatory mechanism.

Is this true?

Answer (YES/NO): NO